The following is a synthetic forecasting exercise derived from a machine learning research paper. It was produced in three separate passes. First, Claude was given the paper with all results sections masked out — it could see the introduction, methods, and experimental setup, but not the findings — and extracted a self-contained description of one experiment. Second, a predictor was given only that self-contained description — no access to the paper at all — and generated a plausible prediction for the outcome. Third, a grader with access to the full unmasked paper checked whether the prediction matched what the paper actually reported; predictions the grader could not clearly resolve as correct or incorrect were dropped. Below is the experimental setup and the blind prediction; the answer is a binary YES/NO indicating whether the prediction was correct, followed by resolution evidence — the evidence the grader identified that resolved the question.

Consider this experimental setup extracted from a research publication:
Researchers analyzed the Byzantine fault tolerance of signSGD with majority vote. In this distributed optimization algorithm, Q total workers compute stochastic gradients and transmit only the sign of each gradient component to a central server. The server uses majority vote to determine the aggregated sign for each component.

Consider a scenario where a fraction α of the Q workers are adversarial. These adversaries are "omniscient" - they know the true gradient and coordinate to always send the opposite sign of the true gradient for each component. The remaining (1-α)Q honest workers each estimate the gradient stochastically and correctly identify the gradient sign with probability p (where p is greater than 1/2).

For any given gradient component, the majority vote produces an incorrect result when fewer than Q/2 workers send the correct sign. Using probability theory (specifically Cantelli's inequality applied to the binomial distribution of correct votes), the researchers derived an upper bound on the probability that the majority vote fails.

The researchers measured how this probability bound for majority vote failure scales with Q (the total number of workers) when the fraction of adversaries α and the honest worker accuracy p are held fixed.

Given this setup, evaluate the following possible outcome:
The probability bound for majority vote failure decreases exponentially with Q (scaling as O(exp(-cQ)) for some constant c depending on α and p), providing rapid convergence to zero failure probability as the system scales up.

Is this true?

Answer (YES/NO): NO